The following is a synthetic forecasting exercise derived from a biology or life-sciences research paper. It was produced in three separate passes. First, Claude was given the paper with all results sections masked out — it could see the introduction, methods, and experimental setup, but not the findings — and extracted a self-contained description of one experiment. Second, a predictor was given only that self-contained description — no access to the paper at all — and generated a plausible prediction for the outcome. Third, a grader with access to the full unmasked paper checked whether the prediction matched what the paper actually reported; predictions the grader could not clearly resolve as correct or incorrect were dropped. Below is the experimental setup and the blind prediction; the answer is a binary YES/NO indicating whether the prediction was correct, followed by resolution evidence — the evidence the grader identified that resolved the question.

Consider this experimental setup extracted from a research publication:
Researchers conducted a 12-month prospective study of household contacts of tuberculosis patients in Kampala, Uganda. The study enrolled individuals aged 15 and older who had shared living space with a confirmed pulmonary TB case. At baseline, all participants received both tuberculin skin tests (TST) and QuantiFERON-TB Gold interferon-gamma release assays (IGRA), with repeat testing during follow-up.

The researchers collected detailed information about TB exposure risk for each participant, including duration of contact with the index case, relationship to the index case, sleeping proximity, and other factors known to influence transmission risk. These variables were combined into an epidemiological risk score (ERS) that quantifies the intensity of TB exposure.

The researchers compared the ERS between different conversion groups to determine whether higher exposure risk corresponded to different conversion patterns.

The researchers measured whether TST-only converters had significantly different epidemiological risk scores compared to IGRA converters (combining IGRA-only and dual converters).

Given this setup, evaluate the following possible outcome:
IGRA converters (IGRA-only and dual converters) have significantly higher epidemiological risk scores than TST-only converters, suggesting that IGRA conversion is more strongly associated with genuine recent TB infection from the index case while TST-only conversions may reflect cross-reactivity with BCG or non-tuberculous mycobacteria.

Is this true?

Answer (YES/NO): YES